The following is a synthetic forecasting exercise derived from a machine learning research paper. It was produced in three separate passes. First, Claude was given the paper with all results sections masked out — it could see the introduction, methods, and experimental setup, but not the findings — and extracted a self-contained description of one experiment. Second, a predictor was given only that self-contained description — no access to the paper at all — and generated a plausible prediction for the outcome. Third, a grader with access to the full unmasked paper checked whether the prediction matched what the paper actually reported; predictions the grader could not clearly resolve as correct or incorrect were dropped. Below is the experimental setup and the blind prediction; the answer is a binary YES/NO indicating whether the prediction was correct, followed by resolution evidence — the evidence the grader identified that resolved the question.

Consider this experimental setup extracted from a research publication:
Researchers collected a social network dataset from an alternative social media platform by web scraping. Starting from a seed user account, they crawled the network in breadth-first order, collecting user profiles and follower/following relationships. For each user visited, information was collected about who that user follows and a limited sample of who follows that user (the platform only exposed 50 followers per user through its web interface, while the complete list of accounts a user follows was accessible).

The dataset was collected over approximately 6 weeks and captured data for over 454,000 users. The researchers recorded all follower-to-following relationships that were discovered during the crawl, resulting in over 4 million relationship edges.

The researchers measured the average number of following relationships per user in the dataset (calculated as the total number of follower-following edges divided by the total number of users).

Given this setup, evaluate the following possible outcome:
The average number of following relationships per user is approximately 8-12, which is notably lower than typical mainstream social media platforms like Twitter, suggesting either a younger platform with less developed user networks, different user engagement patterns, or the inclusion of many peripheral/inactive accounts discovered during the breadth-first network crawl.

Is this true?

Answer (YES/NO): YES